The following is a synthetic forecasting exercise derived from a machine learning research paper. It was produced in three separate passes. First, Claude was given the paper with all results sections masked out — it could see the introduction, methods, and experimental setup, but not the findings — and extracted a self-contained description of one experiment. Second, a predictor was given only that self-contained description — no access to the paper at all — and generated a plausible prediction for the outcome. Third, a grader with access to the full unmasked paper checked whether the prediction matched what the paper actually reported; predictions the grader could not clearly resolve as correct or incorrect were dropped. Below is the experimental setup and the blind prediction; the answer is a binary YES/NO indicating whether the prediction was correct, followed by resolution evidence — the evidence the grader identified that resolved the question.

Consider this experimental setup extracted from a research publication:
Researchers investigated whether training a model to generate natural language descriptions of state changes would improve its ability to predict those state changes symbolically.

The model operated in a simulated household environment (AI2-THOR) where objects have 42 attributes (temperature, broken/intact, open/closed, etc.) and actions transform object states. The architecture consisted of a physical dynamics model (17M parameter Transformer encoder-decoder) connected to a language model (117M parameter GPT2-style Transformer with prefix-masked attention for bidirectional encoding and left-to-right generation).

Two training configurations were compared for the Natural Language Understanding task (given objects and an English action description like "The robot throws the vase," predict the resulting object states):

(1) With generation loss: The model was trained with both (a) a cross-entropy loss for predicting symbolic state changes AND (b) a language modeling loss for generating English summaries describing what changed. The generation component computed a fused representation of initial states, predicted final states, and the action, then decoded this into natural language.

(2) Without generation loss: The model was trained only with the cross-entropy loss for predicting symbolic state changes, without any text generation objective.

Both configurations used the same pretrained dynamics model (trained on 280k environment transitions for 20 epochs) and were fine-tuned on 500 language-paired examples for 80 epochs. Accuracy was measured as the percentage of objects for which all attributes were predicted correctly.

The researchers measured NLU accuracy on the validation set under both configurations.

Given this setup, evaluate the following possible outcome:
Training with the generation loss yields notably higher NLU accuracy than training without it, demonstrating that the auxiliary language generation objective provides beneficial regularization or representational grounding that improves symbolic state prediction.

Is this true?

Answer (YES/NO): YES